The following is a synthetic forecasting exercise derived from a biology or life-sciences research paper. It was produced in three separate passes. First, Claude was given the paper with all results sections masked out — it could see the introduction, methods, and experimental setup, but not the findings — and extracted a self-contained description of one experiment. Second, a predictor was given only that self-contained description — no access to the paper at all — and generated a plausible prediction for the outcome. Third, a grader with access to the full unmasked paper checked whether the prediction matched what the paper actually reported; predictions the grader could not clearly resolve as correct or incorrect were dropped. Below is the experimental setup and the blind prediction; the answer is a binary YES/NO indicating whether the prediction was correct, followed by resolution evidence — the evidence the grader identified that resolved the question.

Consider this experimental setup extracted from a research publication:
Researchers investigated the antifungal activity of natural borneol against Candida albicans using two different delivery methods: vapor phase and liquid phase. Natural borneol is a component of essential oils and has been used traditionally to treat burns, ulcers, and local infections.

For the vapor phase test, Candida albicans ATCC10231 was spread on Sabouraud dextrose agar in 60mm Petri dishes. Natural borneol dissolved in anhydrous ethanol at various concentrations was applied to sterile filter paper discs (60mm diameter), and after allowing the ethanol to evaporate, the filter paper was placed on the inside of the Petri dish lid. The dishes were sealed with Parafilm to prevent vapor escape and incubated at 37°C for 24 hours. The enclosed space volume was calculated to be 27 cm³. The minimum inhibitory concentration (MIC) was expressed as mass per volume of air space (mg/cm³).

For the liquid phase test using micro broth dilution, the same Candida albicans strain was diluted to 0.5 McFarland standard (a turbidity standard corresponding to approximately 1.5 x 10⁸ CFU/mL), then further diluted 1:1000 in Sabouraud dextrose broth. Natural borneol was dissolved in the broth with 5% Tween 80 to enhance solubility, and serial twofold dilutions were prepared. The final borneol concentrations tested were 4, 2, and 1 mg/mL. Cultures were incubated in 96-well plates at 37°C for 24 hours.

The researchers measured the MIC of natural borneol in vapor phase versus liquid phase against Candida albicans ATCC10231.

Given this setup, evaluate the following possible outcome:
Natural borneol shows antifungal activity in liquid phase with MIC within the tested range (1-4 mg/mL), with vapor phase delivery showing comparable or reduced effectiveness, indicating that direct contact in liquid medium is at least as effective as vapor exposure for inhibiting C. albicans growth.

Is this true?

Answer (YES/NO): NO